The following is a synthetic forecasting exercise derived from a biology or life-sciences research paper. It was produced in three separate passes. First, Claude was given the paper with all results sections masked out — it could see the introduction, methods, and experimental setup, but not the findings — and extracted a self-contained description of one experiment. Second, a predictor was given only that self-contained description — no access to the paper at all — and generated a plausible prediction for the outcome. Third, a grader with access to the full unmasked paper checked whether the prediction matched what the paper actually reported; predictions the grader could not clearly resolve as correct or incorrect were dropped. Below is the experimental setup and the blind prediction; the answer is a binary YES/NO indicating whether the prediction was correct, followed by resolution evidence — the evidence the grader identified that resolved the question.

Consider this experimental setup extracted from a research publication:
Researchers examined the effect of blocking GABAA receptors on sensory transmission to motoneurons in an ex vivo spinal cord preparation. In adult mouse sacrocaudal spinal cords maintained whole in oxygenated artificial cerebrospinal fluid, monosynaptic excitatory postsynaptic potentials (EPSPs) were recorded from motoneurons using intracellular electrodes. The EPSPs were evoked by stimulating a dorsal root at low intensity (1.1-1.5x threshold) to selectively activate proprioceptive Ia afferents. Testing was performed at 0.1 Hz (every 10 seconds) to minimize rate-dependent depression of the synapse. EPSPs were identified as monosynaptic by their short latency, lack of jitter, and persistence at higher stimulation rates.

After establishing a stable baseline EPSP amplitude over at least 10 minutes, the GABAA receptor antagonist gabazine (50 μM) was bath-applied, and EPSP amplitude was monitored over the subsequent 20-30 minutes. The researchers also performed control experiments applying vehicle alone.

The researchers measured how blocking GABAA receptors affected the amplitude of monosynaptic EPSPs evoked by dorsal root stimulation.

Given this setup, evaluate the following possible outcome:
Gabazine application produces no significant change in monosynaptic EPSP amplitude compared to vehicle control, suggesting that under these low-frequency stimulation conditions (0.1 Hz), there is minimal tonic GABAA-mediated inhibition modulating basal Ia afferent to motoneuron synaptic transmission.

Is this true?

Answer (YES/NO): NO